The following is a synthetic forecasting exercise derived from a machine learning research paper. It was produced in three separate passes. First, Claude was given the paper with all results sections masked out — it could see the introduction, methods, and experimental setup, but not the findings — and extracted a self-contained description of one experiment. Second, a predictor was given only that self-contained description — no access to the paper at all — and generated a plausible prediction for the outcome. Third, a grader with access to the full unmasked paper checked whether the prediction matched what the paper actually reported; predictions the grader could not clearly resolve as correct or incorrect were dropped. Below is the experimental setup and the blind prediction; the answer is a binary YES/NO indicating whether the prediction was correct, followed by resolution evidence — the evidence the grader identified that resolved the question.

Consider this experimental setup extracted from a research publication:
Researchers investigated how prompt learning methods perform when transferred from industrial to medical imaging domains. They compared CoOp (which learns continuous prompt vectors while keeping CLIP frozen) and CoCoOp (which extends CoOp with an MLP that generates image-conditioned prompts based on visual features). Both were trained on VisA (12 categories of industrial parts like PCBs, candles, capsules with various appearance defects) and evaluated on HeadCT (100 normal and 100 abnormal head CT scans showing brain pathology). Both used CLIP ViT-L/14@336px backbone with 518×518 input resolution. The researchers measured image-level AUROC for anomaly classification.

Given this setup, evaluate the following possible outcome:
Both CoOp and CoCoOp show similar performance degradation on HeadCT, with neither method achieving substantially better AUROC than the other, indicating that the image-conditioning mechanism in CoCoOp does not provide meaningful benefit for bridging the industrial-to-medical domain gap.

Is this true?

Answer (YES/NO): NO